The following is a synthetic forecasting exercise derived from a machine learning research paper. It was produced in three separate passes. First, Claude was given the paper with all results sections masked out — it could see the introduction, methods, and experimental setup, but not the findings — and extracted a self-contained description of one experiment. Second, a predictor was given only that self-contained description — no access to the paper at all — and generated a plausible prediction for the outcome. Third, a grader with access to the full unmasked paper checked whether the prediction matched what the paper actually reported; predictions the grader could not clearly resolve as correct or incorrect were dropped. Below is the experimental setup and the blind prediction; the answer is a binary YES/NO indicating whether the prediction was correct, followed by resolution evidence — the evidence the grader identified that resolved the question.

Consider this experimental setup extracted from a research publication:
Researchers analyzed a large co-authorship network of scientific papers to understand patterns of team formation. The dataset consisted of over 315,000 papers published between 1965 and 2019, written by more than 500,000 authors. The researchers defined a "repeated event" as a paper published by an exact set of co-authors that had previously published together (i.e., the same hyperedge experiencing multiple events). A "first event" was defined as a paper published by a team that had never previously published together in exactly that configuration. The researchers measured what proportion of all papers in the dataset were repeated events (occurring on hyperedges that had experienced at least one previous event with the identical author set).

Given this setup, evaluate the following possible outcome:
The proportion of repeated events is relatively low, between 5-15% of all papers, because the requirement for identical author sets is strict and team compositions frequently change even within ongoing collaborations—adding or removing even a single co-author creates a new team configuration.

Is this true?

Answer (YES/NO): YES